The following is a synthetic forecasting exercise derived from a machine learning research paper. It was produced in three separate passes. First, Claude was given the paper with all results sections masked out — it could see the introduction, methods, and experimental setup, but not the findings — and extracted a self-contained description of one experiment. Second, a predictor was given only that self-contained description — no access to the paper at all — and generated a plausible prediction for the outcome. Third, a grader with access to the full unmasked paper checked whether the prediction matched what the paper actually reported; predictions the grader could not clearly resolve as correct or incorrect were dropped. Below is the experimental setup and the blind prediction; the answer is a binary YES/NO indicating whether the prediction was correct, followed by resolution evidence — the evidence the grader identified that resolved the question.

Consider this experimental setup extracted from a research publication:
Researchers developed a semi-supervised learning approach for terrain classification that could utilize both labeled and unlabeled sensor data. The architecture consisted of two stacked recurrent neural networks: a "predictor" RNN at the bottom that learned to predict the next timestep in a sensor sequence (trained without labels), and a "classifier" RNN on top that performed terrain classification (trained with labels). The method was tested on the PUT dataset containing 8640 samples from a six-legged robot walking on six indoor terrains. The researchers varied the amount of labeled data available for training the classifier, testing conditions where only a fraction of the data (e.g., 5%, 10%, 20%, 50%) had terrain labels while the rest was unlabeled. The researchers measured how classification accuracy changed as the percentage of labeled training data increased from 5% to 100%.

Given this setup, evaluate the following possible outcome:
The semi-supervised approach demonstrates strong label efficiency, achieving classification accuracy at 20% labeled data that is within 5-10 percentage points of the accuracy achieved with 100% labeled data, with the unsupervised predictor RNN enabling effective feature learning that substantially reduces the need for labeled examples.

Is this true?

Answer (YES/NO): YES